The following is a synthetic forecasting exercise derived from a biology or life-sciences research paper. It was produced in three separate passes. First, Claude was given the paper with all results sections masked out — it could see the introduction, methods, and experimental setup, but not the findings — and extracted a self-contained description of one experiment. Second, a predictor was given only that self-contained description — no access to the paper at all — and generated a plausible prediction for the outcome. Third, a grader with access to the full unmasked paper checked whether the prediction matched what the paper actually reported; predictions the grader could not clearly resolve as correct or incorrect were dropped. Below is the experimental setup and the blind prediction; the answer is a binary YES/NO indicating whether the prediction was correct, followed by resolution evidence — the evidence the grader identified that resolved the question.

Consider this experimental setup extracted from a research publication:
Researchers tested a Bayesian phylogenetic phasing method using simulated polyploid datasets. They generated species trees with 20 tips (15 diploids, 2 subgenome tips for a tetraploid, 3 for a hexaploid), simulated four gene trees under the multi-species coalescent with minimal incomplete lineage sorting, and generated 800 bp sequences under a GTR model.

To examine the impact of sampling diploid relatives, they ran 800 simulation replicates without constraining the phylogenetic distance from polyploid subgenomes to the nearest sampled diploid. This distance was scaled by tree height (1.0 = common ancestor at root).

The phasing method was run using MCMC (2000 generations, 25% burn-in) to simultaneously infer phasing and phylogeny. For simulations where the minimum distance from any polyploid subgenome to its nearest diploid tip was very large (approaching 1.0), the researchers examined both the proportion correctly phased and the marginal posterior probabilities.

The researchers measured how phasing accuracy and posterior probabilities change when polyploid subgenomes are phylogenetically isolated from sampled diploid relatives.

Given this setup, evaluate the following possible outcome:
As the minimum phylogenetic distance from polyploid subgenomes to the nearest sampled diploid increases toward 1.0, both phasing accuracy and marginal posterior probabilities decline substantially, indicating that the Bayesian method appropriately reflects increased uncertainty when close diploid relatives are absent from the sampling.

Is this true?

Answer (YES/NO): YES